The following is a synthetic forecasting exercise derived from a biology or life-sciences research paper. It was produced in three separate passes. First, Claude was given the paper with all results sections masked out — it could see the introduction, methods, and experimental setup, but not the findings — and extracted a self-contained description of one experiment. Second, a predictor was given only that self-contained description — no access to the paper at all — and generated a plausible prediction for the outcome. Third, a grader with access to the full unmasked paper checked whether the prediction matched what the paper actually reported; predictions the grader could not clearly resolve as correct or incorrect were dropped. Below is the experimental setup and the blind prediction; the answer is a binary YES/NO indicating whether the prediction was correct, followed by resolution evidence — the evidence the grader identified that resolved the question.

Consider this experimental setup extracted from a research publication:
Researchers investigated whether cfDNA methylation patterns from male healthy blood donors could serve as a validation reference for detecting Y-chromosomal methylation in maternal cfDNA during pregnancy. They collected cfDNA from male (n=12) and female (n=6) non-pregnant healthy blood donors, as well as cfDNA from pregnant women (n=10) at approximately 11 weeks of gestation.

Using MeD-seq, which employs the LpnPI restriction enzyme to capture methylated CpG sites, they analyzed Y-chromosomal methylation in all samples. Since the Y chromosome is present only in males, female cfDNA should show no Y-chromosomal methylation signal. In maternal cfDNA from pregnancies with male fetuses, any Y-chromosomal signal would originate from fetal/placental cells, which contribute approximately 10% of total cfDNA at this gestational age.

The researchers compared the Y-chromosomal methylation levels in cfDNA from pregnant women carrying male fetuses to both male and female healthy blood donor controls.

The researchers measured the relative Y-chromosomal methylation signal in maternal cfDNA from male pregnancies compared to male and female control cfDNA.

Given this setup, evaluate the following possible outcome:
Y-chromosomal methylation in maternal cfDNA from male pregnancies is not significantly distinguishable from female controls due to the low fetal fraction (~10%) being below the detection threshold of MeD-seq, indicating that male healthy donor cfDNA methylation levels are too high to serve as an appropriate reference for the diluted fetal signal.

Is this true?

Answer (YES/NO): NO